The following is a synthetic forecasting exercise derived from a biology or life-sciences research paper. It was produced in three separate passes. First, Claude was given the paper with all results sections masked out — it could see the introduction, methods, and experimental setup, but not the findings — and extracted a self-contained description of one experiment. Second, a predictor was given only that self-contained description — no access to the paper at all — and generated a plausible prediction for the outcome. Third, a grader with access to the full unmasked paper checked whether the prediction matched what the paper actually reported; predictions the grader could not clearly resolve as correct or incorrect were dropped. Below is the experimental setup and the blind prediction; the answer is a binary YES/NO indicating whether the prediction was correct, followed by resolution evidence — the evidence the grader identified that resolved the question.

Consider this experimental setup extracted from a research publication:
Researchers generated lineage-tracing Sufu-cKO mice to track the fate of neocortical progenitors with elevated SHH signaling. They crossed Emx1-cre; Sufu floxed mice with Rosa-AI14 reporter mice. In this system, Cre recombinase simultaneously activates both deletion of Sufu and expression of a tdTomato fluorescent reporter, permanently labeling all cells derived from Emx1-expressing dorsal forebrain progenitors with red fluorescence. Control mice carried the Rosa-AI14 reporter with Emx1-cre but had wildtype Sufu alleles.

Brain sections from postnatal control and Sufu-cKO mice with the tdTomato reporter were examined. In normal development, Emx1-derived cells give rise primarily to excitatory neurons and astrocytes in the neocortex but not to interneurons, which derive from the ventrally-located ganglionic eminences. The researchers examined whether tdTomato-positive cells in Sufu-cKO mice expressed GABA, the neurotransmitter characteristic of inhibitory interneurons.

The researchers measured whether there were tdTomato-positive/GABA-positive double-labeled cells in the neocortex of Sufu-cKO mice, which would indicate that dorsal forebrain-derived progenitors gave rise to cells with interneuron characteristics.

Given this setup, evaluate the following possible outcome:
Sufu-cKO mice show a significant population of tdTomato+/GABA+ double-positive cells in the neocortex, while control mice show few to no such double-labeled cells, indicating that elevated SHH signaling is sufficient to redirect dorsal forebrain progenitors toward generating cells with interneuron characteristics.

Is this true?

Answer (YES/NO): YES